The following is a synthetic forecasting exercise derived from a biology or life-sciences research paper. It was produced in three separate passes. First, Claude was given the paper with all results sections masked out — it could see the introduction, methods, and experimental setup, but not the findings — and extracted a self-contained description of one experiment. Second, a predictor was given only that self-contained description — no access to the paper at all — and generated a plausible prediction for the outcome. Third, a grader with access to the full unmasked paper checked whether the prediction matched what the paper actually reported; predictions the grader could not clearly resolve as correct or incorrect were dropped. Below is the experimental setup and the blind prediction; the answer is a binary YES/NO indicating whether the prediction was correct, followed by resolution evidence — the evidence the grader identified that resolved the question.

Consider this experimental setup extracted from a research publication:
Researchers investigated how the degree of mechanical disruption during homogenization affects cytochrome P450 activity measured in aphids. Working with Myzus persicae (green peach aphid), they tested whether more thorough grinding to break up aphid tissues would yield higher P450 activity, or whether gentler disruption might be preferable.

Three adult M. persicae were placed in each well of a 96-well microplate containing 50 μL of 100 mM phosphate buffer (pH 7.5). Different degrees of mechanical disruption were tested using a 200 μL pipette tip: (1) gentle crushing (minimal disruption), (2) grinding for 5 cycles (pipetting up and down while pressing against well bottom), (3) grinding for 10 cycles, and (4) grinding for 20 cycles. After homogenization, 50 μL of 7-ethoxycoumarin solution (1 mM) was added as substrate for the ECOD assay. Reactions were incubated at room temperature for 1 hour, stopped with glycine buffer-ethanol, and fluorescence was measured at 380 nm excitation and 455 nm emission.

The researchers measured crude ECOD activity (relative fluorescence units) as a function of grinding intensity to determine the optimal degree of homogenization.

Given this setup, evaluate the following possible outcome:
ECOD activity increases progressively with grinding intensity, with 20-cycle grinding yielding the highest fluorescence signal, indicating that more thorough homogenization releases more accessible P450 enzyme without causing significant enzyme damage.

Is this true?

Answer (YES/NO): NO